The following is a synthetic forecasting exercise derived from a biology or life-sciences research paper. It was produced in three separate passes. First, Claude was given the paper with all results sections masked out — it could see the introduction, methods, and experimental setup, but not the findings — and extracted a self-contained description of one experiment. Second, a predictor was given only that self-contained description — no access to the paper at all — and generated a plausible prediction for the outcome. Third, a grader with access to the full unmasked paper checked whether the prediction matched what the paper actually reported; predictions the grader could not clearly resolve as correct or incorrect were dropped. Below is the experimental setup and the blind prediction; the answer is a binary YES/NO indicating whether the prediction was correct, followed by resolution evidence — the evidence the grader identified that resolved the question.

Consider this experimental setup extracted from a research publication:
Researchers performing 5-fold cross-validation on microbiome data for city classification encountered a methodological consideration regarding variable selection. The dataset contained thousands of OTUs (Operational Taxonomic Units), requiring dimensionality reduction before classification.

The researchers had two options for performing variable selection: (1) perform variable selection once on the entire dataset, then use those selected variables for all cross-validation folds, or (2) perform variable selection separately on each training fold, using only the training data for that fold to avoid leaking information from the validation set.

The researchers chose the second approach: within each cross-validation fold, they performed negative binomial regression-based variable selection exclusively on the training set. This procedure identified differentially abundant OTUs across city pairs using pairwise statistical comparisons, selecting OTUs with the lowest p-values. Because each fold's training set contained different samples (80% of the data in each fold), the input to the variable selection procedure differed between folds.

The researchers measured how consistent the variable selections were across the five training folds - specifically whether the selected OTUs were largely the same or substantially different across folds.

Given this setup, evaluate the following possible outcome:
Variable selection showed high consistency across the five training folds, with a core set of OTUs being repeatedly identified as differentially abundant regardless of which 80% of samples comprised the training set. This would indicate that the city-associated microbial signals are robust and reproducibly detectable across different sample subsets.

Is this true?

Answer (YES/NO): NO